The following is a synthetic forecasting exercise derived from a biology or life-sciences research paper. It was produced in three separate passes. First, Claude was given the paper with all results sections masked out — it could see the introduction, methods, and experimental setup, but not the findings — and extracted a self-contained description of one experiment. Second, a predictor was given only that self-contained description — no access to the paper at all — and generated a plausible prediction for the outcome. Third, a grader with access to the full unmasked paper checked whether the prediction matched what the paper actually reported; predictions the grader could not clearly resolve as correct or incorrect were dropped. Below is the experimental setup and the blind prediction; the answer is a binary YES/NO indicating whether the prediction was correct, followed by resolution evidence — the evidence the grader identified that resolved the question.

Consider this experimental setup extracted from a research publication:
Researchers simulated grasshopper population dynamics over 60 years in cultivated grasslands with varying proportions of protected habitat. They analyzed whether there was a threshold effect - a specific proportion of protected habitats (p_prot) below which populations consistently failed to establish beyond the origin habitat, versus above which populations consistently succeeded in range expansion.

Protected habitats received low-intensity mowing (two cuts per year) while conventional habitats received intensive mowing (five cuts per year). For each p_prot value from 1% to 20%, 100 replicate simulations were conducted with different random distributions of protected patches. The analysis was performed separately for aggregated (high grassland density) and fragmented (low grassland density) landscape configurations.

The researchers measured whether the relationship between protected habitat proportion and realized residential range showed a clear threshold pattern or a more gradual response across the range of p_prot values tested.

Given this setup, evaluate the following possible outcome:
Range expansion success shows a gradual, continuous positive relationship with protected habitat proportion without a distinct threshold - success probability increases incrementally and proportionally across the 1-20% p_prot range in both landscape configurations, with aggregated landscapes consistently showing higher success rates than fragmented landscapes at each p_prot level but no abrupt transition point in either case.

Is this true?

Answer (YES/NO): NO